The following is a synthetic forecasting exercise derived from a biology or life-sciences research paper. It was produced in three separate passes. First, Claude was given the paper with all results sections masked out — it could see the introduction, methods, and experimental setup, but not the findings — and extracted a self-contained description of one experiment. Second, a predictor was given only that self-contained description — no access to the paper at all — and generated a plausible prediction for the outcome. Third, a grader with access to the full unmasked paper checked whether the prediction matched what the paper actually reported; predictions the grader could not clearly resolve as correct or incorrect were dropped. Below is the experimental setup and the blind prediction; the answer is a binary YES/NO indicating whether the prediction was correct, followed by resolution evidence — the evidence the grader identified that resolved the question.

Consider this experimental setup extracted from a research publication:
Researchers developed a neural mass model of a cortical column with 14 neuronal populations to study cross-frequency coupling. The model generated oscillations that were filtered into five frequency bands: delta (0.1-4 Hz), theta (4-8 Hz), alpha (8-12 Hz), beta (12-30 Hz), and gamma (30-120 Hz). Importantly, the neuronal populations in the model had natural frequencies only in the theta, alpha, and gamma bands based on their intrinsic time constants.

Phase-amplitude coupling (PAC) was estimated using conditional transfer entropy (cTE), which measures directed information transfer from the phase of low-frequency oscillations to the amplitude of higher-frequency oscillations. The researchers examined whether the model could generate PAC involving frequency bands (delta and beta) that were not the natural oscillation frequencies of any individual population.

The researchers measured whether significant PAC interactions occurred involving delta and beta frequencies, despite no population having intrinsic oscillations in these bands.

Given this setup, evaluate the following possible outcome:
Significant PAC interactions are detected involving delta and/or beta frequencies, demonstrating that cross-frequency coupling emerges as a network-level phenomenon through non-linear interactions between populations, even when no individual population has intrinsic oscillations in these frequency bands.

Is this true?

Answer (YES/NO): YES